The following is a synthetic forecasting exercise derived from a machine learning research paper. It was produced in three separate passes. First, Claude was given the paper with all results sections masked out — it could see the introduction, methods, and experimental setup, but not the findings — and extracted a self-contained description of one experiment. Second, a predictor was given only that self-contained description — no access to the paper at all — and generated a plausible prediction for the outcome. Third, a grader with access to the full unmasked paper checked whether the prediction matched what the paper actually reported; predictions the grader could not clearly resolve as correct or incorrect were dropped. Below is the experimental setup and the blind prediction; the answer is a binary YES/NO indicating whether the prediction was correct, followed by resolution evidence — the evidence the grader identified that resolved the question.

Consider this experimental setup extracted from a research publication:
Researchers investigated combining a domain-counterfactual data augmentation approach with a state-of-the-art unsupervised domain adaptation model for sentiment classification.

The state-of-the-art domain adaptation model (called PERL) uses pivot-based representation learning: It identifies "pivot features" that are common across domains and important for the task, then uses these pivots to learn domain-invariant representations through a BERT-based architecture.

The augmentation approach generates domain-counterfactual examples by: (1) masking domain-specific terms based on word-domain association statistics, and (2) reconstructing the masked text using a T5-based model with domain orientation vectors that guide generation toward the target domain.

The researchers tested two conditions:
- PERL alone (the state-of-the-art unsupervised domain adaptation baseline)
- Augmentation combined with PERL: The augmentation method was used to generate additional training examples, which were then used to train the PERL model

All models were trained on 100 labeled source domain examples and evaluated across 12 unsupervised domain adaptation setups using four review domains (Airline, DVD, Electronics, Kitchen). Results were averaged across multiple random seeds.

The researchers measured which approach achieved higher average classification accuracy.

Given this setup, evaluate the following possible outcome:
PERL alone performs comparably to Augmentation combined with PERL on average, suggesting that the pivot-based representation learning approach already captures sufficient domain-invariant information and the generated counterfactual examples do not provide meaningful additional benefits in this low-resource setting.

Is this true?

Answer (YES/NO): NO